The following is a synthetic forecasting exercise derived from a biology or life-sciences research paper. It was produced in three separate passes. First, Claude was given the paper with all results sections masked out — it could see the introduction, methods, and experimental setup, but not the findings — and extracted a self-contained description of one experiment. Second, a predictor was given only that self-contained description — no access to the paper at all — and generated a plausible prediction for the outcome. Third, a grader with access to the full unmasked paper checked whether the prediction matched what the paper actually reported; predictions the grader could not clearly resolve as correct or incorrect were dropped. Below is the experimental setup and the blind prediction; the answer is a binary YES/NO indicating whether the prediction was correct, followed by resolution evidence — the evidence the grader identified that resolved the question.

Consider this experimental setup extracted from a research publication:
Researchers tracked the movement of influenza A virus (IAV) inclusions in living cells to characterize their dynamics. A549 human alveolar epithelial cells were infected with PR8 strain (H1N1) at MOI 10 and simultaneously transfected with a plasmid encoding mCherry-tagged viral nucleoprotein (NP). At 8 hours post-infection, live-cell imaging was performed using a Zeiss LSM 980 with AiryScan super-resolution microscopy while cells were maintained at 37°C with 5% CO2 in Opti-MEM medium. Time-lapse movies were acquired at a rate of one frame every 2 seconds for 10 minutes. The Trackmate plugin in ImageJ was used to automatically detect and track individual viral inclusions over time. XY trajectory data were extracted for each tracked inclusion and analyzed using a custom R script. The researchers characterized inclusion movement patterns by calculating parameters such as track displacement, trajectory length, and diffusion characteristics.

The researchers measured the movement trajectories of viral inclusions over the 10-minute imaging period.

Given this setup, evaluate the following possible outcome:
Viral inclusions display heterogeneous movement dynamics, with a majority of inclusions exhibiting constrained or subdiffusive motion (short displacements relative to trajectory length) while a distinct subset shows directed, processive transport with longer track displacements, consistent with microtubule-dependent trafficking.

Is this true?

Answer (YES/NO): YES